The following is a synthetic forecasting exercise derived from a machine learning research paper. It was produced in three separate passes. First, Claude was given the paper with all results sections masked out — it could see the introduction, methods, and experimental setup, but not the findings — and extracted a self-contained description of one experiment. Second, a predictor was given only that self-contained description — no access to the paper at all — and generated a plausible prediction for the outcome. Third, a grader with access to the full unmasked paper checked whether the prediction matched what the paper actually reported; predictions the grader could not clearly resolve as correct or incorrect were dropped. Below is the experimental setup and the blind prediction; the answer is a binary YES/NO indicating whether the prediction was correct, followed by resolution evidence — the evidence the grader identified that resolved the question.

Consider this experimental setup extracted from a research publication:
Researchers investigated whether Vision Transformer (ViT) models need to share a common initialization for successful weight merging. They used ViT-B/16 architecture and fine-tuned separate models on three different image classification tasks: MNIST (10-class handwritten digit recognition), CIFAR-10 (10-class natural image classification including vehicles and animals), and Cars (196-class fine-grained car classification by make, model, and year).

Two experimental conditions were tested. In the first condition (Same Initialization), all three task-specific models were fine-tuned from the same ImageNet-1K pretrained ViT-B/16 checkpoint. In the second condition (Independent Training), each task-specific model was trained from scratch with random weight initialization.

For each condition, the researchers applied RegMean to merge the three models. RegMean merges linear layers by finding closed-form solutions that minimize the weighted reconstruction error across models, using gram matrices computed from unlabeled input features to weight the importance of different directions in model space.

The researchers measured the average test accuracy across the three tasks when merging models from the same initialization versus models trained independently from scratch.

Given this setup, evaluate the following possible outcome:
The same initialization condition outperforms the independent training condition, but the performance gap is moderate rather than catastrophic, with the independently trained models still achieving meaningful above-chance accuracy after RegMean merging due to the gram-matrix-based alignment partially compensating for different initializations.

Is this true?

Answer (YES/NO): NO